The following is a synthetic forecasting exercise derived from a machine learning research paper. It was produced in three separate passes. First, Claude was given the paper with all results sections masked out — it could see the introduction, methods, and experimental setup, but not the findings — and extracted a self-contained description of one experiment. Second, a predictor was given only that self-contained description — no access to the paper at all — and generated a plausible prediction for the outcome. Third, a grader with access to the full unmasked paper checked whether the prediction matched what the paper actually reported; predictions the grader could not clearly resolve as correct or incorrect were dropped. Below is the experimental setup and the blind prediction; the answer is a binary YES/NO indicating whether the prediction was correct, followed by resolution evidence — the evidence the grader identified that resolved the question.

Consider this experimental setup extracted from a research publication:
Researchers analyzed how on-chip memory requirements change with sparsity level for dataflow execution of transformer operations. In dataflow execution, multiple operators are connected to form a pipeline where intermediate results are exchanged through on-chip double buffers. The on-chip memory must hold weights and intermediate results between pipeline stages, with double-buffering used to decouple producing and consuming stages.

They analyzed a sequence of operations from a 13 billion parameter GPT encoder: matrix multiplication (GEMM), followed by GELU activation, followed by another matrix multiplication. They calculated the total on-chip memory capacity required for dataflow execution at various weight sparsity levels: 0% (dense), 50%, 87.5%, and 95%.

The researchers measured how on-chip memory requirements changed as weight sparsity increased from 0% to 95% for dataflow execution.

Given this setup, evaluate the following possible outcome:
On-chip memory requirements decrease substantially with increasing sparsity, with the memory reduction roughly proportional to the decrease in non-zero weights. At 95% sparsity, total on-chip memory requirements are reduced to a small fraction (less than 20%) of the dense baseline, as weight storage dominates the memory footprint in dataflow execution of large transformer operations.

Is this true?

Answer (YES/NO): NO